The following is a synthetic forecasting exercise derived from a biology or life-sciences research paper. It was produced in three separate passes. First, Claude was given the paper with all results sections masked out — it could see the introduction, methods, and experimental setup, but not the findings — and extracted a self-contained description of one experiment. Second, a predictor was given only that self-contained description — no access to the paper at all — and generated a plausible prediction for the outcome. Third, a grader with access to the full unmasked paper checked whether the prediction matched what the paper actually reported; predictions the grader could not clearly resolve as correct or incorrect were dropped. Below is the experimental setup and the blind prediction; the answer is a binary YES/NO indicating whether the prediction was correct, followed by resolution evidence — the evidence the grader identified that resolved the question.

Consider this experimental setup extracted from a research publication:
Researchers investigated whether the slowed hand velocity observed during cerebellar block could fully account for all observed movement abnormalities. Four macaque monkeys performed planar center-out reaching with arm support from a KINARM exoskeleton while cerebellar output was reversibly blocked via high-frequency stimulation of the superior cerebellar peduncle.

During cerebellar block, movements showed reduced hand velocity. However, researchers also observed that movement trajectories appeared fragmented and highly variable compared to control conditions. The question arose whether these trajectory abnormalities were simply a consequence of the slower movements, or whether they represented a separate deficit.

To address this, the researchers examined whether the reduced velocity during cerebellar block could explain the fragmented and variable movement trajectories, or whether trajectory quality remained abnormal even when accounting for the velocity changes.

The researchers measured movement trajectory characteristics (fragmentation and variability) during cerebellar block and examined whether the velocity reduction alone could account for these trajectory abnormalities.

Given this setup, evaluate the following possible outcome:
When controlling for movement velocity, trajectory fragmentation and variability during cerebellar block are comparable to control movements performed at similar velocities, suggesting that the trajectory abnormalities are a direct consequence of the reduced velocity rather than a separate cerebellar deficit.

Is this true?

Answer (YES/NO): NO